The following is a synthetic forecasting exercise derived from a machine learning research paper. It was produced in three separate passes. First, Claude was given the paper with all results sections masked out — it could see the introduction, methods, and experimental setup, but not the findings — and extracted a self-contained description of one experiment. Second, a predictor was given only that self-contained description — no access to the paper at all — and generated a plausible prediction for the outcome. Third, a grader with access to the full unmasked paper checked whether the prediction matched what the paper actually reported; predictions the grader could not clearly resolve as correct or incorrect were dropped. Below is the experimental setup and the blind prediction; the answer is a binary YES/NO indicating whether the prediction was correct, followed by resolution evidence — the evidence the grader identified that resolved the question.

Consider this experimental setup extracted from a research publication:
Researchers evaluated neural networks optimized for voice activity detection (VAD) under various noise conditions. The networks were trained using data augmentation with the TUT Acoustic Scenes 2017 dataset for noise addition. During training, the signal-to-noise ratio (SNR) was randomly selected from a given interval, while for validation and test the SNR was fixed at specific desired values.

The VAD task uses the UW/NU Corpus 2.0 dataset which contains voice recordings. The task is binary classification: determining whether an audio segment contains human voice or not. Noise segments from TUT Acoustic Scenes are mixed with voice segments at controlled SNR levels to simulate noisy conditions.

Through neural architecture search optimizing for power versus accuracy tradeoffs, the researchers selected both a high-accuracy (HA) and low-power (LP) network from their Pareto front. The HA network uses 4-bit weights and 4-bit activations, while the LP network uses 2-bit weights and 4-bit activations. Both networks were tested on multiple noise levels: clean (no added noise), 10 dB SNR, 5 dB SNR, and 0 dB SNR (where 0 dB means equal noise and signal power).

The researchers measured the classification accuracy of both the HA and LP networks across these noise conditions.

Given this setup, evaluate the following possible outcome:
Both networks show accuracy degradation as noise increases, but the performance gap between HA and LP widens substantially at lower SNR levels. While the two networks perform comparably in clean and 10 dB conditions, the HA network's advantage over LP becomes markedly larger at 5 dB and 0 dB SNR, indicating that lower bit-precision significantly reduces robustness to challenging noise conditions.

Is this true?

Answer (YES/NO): YES